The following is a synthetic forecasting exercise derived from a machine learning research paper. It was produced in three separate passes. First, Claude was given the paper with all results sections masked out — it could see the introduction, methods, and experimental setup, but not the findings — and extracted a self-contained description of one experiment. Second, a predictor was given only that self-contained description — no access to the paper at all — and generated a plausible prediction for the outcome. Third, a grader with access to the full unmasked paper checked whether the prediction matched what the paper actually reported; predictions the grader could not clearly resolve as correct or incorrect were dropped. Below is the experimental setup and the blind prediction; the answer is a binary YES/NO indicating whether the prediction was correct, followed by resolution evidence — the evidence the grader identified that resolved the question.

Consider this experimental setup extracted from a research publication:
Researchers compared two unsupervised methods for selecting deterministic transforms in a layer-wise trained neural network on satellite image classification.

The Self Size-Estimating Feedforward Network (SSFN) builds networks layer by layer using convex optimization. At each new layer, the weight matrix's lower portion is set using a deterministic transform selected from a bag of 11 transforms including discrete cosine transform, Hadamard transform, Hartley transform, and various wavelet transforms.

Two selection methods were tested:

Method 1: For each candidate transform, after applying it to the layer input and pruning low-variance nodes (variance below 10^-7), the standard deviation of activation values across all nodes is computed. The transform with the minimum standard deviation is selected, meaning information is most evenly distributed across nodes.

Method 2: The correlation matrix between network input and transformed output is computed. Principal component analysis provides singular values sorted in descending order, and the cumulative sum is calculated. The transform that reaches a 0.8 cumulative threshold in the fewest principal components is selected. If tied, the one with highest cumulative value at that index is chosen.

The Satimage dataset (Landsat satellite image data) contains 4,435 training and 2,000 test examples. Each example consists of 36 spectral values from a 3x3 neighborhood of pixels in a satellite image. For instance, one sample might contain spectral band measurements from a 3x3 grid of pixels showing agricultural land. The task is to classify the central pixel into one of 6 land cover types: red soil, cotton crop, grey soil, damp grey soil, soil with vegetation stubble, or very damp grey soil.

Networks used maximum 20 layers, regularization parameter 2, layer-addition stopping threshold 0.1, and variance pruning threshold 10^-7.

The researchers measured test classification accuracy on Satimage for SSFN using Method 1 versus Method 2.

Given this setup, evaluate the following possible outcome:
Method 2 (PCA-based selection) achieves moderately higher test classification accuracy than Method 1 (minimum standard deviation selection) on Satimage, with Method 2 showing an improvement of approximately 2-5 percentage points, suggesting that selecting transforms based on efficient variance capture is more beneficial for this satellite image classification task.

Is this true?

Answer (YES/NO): NO